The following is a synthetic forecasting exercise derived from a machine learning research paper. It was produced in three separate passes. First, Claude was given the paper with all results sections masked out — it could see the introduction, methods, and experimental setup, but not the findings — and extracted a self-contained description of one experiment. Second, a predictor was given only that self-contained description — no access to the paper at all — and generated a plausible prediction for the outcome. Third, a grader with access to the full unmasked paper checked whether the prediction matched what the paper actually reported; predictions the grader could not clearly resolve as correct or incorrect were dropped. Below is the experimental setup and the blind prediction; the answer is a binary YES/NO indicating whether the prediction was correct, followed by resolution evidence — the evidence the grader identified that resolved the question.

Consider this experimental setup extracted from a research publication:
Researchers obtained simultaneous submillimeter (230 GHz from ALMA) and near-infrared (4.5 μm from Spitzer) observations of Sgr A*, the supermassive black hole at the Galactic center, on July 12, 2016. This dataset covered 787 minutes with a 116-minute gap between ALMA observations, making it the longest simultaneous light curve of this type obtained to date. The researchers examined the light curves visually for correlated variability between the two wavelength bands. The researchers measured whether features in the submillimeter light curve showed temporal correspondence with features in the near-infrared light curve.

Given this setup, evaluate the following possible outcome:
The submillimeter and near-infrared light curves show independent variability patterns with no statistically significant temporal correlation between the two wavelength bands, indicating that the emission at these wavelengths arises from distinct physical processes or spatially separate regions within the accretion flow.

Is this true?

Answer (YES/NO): NO